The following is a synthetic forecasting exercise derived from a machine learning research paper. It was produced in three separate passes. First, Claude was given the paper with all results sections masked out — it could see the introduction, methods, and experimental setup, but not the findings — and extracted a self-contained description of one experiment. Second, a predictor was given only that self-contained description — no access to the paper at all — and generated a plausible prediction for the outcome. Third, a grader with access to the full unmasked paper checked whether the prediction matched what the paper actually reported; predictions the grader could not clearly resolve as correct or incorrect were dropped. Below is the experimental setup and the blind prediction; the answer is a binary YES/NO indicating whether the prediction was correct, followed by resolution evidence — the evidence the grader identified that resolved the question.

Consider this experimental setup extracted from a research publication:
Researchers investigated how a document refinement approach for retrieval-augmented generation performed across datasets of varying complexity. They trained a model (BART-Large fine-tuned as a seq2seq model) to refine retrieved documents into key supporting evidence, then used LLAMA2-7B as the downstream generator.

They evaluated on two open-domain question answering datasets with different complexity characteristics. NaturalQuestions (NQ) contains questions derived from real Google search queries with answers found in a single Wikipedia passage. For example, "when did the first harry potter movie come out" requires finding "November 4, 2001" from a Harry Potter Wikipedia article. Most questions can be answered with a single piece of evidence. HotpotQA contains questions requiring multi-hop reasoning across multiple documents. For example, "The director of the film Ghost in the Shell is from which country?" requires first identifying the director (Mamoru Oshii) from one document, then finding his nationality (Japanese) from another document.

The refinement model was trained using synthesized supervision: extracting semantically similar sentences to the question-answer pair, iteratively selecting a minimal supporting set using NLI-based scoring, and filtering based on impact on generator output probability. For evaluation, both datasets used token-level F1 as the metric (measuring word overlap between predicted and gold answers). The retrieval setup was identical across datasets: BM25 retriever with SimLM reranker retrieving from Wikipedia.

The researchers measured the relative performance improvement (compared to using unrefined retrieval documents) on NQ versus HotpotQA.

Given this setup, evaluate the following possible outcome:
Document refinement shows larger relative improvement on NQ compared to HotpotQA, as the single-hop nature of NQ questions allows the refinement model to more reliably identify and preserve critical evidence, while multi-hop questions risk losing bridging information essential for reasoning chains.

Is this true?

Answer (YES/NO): YES